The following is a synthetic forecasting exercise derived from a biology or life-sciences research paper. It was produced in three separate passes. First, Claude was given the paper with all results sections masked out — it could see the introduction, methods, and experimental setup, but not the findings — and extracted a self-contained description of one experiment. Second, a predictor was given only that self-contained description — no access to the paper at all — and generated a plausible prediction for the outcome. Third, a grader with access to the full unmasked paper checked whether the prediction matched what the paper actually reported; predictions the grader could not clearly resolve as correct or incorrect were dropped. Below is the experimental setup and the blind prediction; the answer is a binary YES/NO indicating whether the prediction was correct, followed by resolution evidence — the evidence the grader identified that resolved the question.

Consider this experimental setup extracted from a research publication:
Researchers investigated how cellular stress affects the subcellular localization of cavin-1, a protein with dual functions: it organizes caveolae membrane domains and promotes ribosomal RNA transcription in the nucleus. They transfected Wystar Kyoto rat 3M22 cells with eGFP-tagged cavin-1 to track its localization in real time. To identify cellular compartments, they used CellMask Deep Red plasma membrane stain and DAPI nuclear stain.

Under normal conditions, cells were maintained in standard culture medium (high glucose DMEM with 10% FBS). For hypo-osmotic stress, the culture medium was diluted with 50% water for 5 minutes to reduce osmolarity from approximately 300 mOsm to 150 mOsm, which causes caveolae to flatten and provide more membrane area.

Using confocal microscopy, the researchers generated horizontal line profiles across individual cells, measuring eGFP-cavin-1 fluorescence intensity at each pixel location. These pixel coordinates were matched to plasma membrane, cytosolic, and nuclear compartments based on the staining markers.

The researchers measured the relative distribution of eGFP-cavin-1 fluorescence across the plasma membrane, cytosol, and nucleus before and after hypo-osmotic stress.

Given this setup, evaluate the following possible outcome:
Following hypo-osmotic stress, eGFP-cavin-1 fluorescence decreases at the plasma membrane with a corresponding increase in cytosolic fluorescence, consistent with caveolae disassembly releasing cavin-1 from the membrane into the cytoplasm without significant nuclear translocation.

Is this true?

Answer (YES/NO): NO